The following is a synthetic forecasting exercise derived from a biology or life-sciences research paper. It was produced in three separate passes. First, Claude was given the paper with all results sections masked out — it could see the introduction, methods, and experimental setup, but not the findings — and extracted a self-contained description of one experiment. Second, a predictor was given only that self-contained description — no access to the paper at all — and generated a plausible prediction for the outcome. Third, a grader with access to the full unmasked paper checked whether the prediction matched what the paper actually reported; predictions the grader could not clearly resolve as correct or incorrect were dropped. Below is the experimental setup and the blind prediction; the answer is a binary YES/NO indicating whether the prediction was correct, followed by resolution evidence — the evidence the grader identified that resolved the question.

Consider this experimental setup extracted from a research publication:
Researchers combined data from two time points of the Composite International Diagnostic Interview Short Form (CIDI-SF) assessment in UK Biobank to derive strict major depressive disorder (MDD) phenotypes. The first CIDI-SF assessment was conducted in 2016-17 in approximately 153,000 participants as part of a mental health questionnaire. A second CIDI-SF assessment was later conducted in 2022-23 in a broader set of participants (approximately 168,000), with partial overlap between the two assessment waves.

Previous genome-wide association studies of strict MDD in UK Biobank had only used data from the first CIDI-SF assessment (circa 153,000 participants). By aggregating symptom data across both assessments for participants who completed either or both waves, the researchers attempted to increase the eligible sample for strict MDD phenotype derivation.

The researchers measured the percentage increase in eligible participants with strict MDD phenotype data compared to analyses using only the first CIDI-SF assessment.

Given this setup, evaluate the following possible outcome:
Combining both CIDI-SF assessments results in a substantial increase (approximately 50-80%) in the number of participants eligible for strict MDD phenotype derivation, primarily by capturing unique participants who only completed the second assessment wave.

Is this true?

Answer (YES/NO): NO